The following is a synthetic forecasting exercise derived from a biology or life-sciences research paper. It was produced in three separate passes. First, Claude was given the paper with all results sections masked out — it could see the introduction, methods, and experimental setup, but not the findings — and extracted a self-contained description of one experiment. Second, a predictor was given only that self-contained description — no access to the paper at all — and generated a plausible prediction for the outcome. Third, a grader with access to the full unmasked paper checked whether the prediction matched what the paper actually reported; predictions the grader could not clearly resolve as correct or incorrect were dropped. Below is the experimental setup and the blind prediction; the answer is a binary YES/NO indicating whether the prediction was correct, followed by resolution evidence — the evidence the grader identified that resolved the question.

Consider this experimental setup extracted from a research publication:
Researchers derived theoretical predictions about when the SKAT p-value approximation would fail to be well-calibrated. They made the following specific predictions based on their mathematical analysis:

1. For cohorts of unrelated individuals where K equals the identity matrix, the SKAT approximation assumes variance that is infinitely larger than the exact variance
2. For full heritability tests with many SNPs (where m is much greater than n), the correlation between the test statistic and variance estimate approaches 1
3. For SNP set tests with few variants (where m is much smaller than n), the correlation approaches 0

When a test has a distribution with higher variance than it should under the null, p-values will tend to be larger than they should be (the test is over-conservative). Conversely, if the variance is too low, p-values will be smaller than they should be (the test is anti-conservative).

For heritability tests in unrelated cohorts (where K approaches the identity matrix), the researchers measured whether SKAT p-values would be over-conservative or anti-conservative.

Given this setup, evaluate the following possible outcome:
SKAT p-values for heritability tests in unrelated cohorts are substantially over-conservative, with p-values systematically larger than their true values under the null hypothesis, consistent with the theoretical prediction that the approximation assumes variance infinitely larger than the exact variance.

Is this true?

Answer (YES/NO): YES